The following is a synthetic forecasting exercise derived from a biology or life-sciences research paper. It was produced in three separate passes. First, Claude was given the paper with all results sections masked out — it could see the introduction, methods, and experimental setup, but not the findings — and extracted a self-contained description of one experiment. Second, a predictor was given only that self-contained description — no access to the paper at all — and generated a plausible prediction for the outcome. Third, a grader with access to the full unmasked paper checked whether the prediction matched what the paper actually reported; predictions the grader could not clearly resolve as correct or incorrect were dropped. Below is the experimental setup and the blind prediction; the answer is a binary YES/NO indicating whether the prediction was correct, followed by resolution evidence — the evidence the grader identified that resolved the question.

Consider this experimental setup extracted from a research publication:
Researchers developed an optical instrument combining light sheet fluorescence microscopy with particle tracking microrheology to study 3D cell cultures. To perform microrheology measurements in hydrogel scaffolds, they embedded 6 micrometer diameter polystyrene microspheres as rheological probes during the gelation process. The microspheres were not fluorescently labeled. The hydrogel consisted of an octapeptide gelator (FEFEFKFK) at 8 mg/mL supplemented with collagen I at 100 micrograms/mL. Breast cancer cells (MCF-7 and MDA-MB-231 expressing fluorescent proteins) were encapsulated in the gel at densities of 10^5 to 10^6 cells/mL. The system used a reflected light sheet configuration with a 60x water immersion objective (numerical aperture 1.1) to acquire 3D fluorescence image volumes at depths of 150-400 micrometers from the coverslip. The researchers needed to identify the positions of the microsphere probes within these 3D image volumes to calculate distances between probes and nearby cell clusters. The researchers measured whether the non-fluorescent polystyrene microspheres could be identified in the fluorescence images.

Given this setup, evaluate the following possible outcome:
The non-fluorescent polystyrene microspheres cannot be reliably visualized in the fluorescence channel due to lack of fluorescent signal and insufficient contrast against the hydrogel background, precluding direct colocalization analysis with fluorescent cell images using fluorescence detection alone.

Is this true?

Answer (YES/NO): NO